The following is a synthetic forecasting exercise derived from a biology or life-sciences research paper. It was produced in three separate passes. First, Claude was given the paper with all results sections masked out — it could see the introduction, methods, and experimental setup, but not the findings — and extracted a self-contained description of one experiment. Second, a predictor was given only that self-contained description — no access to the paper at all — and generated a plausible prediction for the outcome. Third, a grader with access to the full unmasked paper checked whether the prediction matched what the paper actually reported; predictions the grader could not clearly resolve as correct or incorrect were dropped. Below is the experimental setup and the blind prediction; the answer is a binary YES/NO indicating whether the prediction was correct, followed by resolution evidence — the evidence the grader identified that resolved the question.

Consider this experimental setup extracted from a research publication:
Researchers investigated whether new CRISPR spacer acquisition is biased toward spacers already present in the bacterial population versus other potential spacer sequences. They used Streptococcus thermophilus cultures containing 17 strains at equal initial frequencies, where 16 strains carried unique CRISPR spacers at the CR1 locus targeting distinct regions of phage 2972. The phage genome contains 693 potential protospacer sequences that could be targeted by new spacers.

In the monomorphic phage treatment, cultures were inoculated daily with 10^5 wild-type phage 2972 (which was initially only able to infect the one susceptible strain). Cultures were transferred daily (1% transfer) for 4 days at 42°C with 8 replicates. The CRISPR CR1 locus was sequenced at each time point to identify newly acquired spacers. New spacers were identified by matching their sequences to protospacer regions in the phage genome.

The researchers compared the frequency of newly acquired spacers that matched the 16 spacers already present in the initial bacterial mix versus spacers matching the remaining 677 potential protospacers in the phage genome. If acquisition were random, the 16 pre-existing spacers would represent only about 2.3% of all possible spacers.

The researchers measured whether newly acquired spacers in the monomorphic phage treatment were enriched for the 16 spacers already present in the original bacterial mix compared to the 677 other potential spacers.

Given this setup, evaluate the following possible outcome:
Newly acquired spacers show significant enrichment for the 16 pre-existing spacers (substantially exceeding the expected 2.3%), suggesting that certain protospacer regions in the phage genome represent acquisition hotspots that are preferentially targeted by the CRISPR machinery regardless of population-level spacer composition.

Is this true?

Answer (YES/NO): NO